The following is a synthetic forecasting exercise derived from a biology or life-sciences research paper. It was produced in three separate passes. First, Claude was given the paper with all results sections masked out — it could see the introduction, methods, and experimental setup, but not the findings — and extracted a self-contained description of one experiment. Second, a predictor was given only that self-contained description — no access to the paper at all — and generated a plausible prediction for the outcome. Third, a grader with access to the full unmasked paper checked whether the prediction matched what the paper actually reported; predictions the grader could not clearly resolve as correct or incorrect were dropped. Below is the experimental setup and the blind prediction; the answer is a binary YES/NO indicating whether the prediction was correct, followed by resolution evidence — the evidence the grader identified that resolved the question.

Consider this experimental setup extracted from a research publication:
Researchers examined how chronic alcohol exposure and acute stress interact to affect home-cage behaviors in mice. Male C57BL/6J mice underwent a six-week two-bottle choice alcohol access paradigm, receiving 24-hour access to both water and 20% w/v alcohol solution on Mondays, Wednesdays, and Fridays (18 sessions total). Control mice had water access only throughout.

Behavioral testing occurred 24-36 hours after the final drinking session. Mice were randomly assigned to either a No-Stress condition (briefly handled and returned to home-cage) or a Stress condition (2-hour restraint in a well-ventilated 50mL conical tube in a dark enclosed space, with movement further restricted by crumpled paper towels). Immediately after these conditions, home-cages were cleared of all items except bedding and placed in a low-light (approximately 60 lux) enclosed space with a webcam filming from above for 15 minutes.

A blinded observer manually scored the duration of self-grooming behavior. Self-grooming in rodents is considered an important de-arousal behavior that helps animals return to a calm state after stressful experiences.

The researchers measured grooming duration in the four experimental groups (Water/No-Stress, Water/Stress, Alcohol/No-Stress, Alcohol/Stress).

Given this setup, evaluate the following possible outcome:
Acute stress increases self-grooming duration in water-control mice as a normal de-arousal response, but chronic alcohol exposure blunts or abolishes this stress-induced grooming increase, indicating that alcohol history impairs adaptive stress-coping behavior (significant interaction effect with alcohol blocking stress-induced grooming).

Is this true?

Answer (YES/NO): NO